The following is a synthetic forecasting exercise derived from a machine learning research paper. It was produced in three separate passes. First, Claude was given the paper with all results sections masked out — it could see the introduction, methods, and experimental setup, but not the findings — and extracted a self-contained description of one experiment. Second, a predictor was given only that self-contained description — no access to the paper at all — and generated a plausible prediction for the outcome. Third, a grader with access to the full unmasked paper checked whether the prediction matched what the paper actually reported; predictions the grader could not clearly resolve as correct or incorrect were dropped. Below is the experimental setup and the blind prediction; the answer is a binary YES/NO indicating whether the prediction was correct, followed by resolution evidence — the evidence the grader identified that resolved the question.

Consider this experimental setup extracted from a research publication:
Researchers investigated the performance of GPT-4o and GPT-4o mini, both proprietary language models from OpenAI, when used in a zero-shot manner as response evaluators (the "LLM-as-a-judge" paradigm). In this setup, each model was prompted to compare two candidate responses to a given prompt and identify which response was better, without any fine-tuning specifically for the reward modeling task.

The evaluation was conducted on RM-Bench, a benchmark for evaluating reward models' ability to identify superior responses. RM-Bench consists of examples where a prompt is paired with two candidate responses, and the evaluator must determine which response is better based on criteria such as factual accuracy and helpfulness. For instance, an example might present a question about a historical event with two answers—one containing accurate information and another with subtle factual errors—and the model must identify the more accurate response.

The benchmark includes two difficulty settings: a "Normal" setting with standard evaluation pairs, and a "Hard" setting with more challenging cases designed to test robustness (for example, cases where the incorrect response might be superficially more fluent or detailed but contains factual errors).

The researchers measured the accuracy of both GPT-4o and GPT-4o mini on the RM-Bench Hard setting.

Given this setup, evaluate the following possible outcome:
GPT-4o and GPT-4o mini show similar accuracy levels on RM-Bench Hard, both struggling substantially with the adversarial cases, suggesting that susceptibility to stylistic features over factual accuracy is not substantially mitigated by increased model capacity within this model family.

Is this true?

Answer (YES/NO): NO